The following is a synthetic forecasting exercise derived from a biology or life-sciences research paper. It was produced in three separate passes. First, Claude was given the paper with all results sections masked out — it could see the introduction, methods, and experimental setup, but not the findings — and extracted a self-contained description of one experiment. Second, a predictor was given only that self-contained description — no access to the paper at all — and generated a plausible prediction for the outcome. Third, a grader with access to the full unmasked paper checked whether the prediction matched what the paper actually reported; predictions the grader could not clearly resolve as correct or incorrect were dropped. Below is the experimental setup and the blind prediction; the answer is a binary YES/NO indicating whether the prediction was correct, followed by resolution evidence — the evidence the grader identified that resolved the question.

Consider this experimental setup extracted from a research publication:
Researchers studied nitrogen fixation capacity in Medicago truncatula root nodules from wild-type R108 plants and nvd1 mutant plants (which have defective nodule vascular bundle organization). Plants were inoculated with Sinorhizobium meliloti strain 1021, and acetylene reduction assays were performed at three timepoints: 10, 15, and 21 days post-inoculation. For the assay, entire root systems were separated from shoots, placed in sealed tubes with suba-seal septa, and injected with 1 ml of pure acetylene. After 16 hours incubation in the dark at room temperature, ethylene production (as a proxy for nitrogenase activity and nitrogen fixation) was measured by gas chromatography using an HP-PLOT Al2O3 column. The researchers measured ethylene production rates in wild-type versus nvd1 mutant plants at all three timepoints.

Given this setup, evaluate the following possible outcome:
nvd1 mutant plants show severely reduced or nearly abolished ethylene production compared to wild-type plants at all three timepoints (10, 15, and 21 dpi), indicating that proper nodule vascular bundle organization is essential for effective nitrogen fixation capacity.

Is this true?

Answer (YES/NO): NO